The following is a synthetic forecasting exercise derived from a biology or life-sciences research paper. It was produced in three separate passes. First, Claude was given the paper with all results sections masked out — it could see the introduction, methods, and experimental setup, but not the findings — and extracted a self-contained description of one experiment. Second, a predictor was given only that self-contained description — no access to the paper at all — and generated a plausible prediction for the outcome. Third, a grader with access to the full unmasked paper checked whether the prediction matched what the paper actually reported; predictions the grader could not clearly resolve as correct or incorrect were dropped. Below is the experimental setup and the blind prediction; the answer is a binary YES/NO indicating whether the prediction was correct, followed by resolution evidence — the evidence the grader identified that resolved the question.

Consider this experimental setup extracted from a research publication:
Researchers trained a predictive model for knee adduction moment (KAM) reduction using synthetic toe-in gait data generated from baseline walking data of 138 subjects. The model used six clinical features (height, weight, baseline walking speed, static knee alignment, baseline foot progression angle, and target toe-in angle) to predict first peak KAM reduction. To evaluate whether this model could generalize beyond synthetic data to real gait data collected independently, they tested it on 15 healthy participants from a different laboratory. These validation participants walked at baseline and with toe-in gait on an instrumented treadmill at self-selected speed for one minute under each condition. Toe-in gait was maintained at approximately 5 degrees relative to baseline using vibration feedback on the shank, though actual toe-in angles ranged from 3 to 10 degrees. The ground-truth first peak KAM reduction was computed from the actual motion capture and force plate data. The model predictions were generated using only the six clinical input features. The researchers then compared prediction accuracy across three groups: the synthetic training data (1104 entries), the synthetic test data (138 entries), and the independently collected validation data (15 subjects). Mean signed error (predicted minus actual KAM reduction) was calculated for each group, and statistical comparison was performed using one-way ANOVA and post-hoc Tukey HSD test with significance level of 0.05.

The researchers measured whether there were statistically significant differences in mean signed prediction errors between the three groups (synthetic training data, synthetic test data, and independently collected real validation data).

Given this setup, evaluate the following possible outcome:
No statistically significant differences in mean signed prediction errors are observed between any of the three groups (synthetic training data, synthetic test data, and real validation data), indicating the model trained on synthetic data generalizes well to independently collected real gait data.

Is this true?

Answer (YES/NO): YES